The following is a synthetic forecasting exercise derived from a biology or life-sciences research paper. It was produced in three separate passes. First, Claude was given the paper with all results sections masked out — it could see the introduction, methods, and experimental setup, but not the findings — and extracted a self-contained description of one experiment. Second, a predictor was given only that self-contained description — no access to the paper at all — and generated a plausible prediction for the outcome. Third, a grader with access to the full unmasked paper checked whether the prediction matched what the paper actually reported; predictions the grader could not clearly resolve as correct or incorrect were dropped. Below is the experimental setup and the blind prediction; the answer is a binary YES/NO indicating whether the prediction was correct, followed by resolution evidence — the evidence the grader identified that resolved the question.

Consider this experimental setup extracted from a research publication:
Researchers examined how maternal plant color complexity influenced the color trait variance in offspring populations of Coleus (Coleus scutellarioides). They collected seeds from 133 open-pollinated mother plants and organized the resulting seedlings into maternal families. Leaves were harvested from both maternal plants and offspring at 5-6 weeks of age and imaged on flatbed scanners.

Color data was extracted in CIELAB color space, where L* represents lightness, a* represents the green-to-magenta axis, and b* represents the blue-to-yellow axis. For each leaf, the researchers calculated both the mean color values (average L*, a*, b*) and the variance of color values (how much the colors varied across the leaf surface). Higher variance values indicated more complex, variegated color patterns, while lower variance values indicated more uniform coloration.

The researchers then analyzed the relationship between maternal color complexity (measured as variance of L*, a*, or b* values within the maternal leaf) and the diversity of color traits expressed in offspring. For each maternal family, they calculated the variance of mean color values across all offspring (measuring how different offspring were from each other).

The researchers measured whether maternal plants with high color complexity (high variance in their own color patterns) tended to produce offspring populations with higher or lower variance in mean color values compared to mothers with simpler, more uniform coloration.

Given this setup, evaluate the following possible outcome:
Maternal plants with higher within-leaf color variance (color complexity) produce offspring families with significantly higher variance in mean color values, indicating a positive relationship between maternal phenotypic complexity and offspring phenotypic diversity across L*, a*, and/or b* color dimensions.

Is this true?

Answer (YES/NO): NO